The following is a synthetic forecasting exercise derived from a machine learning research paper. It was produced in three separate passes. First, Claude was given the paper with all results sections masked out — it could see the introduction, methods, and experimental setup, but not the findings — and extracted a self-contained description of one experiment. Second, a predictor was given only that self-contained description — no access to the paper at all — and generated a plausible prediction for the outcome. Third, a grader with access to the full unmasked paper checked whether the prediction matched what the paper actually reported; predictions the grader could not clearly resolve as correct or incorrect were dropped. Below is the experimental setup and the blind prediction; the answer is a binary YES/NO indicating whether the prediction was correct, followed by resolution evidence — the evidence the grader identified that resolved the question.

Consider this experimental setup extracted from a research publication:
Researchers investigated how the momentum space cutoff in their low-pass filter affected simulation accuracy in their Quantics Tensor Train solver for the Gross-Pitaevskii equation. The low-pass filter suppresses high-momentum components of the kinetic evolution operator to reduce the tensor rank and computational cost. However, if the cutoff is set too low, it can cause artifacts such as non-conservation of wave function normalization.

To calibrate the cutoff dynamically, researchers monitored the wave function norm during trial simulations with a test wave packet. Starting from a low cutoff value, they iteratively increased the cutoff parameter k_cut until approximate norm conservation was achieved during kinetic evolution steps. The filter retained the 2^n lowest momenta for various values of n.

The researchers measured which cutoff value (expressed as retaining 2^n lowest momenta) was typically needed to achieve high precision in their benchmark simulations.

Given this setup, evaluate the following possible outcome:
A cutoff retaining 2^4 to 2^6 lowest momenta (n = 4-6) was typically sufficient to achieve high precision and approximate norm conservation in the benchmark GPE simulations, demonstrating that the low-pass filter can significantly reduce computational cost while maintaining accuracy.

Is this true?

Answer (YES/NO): NO